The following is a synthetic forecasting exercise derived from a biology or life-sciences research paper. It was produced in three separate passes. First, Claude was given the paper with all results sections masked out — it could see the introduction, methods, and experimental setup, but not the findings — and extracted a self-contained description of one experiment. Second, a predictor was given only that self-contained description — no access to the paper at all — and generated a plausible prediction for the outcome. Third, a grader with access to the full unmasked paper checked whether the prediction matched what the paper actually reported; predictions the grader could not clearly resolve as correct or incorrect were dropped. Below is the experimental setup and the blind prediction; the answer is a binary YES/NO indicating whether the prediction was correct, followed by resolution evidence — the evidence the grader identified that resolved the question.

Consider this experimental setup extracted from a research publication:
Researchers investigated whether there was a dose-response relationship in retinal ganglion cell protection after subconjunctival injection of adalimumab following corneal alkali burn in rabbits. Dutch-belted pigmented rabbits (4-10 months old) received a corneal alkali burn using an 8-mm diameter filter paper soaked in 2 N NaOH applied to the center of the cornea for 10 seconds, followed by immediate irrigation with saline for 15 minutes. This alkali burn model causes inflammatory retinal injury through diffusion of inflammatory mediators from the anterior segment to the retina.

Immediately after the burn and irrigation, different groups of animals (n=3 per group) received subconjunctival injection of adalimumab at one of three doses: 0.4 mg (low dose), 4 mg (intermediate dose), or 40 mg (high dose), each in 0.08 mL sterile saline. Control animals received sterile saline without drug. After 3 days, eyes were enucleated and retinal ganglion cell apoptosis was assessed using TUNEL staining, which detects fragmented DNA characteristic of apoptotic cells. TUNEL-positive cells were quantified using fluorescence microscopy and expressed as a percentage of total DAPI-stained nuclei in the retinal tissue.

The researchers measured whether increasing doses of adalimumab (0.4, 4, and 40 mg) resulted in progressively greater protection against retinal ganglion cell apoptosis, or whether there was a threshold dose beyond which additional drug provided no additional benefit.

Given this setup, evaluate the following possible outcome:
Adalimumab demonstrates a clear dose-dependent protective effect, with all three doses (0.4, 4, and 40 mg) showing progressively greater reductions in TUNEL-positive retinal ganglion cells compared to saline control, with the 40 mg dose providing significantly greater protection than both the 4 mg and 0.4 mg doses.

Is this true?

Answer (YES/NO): NO